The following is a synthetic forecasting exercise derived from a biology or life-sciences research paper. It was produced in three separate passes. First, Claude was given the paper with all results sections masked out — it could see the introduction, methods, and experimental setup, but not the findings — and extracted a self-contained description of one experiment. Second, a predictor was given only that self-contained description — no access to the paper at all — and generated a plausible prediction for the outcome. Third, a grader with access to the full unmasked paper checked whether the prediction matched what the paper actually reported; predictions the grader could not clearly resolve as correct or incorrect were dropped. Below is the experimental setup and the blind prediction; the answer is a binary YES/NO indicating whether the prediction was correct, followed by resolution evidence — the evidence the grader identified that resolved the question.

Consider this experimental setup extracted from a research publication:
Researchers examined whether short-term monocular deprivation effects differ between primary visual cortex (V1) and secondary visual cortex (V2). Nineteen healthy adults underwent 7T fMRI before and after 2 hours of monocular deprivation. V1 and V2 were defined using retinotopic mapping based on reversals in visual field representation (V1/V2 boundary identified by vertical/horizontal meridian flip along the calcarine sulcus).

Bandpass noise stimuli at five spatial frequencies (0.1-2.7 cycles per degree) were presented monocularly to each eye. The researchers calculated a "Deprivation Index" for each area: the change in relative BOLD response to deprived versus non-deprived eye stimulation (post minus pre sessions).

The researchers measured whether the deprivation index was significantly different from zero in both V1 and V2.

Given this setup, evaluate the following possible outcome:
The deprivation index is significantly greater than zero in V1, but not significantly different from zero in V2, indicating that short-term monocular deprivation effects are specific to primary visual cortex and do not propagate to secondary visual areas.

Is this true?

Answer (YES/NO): NO